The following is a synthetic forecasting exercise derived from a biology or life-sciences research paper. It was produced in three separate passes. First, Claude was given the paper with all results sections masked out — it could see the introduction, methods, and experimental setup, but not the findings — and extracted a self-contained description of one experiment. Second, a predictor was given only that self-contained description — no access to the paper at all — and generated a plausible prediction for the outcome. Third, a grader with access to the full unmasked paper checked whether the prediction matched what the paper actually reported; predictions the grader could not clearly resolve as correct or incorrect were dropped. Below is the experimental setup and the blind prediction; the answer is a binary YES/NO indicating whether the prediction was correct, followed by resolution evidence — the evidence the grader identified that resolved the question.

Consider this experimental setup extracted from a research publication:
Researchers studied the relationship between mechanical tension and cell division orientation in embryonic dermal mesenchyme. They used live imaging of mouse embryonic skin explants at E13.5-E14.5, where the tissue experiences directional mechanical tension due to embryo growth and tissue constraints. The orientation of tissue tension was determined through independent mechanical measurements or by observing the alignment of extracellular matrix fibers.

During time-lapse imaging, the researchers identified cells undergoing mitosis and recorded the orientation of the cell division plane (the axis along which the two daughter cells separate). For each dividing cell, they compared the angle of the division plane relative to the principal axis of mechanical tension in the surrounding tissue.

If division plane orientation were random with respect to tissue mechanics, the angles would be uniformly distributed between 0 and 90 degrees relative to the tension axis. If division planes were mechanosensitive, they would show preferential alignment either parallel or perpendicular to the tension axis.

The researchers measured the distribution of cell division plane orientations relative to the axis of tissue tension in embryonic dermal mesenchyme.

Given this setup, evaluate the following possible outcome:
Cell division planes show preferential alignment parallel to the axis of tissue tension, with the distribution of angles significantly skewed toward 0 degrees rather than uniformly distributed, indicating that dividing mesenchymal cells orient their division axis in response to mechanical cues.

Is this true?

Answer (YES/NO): YES